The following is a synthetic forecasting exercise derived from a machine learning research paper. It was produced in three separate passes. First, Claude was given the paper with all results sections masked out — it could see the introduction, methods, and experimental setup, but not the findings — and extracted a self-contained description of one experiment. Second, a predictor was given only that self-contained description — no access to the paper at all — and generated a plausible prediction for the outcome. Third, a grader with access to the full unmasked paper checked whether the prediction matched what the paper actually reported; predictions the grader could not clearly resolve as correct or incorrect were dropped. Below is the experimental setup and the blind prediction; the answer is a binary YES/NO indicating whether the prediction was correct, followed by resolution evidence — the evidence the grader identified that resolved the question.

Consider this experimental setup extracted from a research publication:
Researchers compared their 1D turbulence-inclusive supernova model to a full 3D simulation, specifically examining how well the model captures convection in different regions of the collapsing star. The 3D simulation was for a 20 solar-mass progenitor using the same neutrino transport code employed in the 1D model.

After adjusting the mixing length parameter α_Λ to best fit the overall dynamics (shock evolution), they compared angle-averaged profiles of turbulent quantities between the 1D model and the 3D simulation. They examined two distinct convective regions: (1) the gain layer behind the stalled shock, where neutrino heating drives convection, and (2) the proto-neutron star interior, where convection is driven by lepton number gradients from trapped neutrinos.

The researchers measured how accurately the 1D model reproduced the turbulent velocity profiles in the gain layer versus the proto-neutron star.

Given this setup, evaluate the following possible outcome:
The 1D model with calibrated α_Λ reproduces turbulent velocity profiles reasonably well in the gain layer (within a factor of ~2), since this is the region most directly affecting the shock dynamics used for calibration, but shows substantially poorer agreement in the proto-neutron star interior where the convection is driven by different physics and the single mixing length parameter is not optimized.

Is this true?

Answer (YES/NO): YES